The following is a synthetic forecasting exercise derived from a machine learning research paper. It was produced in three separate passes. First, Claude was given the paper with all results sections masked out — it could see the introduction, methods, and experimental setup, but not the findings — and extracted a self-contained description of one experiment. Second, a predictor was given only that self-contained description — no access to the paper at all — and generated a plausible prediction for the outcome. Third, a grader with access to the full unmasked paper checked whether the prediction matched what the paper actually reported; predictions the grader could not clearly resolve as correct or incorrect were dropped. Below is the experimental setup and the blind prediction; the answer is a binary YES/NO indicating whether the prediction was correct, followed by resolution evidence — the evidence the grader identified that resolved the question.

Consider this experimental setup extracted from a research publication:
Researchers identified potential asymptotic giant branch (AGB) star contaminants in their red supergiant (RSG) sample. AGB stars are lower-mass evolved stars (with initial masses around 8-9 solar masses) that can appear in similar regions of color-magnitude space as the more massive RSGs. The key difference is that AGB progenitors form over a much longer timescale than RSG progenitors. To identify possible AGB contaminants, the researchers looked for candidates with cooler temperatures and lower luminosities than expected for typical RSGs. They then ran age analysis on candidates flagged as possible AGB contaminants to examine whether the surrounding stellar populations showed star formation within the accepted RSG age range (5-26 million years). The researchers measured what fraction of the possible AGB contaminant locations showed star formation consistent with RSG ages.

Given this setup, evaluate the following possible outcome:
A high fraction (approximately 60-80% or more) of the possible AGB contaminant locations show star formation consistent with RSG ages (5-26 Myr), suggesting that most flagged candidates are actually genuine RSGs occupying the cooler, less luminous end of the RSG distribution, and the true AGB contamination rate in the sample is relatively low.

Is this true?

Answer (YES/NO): NO